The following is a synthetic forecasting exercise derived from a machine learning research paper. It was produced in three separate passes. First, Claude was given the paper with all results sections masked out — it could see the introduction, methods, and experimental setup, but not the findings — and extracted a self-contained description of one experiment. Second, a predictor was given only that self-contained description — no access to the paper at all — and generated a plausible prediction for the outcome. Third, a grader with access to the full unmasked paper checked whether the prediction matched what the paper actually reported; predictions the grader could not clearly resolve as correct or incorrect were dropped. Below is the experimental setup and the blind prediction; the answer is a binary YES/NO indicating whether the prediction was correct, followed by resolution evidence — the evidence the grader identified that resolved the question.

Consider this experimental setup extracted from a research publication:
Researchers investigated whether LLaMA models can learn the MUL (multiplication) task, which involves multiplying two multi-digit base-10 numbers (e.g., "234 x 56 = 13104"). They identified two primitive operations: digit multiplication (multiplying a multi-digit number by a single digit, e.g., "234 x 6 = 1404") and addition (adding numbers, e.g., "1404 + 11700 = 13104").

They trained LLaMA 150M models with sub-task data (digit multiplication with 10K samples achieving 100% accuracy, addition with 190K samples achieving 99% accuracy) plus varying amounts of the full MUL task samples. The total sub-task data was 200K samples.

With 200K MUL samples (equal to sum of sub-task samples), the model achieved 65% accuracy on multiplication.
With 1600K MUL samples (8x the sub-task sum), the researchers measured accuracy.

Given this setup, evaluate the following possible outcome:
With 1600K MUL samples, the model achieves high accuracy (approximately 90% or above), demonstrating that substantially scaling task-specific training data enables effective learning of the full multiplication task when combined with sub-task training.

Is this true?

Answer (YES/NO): NO